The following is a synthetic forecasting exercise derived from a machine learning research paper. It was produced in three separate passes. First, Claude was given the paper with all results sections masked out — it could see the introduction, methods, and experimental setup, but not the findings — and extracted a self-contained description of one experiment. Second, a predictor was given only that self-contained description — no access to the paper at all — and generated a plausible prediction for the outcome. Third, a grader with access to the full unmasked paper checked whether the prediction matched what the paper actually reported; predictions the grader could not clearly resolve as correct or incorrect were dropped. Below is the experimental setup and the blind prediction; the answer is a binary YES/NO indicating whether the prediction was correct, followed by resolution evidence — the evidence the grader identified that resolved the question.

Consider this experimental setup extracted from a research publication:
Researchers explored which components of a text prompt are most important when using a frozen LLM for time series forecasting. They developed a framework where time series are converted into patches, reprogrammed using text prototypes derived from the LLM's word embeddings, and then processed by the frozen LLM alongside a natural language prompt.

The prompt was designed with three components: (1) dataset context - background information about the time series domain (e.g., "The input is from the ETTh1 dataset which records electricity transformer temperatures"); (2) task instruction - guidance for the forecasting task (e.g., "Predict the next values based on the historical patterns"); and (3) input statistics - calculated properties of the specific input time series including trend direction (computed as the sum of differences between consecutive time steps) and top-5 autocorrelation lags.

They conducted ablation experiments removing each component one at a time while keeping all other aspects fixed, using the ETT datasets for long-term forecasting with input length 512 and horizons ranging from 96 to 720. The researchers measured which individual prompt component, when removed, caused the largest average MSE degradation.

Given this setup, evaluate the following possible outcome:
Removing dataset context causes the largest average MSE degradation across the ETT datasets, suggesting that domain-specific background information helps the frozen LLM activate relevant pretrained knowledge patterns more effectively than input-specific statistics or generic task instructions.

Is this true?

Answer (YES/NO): NO